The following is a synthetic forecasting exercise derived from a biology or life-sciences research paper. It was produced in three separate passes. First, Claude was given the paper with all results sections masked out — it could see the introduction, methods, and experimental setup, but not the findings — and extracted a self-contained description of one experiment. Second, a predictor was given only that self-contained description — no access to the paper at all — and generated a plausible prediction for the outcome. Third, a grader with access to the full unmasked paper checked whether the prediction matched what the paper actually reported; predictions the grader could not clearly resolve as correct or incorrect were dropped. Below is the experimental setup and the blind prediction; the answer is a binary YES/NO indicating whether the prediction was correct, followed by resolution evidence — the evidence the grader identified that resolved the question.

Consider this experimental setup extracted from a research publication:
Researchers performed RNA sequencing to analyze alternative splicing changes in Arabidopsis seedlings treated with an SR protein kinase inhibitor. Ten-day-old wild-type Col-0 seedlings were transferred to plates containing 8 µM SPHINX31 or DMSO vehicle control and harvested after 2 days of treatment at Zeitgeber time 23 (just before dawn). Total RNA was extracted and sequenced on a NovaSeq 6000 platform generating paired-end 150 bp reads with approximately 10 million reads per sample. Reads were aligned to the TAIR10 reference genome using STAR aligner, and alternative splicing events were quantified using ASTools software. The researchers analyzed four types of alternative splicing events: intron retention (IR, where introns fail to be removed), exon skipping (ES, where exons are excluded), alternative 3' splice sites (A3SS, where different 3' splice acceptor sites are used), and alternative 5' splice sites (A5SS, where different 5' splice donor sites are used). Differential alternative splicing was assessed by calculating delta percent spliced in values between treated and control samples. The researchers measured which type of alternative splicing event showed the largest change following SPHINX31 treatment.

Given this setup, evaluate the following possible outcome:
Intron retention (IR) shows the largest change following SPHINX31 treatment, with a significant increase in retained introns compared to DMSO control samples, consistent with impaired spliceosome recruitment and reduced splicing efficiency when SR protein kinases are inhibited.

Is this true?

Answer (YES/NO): NO